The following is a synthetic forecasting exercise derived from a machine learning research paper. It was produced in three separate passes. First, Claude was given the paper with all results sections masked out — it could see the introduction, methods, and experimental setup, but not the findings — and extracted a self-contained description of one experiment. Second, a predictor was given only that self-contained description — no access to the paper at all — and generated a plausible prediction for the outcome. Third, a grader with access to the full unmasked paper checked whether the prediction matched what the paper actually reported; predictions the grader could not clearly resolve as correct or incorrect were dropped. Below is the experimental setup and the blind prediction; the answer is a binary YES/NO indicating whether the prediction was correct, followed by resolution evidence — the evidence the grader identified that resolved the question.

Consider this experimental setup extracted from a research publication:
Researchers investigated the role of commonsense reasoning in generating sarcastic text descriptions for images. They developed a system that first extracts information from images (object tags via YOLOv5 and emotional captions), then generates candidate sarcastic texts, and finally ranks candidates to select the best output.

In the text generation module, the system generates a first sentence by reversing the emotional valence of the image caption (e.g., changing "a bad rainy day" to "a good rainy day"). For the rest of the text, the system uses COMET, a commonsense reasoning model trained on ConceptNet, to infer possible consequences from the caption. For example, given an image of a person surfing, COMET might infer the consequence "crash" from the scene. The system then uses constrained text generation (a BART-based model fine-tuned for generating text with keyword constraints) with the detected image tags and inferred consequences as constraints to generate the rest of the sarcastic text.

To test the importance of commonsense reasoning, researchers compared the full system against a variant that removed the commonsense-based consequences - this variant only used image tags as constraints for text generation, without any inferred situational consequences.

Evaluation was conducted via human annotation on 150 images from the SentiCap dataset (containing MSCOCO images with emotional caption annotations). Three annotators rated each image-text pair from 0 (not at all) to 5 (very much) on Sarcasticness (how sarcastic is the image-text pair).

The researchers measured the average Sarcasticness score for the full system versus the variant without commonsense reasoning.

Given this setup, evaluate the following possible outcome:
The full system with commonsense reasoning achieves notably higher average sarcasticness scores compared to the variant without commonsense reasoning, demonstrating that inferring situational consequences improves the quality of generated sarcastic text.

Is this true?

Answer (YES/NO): YES